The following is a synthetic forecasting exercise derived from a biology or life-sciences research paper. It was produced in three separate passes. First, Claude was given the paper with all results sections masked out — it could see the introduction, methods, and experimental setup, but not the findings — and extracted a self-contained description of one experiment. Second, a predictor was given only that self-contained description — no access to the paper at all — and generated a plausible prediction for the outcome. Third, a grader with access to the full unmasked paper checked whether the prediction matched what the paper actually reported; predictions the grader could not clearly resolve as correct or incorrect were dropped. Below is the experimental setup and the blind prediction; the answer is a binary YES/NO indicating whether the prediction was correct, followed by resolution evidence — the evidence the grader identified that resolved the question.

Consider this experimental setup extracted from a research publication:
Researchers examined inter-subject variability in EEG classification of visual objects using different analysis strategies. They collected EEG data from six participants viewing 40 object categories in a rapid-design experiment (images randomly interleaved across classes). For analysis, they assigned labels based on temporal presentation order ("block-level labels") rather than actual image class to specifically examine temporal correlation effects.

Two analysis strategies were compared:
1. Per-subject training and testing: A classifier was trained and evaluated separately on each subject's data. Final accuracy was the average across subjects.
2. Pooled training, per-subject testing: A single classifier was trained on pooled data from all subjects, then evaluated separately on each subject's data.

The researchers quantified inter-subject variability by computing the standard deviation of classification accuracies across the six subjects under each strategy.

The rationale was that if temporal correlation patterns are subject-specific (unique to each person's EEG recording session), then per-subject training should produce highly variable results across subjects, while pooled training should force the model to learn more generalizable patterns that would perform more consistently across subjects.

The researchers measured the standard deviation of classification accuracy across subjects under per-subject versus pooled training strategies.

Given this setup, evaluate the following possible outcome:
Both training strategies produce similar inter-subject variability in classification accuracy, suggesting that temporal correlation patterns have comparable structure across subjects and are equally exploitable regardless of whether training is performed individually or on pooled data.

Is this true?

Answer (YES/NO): NO